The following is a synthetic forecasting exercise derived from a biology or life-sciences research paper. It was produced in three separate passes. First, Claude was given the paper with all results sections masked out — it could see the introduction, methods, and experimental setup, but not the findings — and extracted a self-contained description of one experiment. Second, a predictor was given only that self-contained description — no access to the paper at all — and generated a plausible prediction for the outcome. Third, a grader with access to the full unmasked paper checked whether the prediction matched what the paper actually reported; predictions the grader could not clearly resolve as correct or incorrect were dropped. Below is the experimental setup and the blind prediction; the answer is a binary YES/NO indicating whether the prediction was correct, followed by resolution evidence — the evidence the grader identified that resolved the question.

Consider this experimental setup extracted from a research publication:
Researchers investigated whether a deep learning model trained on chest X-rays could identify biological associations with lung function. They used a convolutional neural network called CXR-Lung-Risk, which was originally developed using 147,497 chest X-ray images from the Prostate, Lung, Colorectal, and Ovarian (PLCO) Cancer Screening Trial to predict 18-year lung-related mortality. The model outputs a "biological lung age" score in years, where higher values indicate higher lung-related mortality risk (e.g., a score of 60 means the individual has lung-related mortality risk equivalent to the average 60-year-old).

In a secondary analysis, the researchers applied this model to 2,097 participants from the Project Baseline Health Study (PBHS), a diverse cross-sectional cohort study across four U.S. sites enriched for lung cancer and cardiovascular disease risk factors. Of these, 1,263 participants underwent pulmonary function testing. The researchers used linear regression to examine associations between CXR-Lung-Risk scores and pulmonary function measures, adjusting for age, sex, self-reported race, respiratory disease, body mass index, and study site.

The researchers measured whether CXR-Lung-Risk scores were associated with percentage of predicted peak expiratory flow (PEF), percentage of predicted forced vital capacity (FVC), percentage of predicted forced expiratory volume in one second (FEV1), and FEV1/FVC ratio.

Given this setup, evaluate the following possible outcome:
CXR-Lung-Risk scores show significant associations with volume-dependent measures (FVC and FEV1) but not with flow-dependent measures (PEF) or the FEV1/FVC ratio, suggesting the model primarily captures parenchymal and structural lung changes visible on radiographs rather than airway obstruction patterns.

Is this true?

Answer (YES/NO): NO